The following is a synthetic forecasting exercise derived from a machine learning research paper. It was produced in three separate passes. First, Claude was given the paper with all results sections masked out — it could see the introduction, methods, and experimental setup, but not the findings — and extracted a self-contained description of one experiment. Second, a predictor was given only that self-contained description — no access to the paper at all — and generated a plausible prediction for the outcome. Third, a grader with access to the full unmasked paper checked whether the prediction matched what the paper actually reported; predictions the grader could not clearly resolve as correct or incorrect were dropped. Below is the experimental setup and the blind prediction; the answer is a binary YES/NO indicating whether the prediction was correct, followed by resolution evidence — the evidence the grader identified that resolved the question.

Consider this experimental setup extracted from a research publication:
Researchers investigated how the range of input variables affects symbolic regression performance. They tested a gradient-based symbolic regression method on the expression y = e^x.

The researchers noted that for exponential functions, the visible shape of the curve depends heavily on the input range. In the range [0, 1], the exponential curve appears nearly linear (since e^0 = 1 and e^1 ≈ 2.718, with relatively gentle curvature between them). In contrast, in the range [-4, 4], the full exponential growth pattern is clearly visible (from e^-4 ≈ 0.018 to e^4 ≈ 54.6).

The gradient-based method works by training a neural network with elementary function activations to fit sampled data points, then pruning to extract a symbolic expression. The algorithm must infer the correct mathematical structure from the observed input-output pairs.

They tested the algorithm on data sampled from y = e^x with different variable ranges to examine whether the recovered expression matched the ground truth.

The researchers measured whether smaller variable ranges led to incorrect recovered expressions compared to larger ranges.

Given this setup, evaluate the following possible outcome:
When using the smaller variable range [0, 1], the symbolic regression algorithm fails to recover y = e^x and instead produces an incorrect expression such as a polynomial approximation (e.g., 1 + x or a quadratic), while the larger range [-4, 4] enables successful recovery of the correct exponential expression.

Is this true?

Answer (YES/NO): YES